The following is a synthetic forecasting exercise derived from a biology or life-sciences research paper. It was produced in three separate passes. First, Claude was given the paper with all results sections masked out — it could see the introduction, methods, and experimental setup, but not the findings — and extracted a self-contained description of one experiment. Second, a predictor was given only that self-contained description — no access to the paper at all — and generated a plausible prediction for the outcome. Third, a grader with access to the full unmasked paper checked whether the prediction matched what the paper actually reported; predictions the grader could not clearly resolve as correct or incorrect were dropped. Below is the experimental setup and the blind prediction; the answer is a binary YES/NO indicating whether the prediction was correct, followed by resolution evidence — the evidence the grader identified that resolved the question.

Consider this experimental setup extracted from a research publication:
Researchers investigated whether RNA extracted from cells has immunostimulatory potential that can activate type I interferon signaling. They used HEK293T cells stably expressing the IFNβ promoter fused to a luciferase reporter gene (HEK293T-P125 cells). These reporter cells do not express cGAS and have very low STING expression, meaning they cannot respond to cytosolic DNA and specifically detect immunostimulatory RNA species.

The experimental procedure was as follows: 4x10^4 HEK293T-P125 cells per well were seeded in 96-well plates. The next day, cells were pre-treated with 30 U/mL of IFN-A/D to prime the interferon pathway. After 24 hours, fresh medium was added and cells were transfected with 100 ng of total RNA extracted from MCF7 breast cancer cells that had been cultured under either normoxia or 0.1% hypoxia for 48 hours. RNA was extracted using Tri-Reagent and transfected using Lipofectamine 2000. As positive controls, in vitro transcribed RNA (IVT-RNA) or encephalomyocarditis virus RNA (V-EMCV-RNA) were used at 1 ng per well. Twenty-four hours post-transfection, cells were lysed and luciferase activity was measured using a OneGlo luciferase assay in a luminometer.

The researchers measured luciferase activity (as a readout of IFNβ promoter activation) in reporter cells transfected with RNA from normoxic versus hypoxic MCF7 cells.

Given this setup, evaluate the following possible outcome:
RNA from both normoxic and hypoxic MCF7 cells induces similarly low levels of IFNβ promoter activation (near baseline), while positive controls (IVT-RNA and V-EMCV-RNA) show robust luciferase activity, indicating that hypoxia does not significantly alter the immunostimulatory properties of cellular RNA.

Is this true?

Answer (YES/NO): NO